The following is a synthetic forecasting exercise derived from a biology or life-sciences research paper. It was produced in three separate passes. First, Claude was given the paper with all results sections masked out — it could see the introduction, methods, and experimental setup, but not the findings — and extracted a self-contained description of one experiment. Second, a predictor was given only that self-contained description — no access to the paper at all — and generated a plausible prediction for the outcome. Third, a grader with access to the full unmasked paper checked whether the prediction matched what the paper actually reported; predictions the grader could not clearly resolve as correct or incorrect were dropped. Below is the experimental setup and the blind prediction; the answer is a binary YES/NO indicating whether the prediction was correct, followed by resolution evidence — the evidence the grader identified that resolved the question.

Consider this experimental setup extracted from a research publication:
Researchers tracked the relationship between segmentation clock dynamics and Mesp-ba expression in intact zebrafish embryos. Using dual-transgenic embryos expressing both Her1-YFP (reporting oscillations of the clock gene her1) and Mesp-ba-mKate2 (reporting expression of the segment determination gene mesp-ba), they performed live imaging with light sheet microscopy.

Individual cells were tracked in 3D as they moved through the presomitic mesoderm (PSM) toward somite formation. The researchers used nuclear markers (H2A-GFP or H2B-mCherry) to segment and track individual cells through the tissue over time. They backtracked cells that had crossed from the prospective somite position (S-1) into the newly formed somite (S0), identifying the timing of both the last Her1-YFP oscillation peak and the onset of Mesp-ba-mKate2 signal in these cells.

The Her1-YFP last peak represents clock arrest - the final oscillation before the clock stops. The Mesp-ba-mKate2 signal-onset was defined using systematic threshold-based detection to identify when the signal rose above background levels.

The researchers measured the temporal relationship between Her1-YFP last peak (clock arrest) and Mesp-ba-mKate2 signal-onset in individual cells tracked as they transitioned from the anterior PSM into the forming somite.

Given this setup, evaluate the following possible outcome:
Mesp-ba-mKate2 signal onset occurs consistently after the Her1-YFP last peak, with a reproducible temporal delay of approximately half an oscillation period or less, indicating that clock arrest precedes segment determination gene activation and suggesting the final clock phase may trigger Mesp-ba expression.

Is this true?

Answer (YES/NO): NO